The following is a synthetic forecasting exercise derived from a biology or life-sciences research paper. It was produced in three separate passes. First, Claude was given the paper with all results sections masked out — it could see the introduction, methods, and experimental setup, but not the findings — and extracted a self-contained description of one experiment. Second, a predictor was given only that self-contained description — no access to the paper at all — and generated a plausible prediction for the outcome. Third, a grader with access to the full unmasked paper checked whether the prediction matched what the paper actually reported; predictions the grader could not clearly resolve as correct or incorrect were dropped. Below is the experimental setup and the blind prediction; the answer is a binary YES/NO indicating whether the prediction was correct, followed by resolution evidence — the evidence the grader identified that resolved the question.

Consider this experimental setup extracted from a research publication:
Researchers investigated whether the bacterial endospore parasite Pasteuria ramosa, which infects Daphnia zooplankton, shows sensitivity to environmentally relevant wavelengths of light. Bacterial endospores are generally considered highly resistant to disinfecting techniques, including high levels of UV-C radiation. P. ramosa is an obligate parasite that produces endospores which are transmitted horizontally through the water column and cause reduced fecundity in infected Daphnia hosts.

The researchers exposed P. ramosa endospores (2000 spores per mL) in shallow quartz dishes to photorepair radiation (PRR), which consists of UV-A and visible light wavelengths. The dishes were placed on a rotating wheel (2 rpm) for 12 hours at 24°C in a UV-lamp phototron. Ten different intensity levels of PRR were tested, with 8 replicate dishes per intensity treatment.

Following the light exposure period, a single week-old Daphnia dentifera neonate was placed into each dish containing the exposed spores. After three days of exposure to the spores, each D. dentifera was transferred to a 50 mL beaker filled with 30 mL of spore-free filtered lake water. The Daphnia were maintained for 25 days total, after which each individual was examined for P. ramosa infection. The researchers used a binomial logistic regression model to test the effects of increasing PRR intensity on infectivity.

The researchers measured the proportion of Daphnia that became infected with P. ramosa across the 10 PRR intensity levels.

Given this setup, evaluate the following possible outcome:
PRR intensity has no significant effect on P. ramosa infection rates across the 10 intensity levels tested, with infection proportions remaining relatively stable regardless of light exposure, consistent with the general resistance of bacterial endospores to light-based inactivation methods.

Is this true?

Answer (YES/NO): NO